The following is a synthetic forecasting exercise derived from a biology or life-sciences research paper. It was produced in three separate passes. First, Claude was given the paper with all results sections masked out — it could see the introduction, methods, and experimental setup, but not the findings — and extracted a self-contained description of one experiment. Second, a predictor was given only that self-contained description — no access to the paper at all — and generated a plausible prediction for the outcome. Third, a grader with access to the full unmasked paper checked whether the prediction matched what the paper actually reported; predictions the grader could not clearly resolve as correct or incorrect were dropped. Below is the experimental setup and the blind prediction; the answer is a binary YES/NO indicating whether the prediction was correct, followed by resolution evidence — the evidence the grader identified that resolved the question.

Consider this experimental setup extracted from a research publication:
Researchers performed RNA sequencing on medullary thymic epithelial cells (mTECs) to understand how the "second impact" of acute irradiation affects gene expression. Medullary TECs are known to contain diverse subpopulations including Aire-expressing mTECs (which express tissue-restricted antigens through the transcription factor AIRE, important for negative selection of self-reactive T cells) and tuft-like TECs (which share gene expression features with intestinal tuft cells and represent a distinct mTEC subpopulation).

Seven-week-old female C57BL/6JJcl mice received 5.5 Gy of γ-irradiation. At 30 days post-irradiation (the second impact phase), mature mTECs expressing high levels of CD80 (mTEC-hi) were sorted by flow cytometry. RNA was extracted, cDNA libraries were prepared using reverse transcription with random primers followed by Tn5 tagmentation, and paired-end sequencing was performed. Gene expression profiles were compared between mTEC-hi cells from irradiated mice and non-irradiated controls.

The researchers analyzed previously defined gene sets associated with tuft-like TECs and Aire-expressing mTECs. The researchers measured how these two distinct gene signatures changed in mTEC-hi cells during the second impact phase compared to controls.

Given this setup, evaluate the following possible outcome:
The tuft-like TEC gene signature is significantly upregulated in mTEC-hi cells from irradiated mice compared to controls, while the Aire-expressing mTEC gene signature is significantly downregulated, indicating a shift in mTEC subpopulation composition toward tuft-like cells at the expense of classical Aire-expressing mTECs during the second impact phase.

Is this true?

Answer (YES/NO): YES